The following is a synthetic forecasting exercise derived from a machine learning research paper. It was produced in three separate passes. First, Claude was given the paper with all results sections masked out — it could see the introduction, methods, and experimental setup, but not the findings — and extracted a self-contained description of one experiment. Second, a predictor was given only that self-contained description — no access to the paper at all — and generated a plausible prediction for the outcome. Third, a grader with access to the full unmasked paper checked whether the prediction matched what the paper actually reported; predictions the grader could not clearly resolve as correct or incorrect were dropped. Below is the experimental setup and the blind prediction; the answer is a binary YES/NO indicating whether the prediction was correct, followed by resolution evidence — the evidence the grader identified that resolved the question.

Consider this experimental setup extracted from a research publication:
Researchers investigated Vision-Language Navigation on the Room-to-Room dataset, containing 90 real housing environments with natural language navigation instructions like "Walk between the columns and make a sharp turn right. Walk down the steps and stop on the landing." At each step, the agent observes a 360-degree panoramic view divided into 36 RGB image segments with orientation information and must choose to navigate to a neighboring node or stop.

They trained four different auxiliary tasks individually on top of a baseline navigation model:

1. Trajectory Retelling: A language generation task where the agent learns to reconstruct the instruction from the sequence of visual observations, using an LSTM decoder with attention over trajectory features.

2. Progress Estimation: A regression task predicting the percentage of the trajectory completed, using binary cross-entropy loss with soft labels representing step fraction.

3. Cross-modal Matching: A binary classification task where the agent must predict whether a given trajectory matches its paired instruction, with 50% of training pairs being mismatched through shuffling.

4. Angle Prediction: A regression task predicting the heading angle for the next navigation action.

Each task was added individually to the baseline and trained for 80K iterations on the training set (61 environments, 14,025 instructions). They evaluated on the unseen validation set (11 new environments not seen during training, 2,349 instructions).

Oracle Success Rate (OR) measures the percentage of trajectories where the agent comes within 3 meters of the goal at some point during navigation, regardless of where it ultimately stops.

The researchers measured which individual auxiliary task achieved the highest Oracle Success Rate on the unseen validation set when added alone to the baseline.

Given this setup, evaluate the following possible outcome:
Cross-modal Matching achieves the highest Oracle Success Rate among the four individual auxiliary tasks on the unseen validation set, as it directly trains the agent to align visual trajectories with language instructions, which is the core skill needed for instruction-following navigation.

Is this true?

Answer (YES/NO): NO